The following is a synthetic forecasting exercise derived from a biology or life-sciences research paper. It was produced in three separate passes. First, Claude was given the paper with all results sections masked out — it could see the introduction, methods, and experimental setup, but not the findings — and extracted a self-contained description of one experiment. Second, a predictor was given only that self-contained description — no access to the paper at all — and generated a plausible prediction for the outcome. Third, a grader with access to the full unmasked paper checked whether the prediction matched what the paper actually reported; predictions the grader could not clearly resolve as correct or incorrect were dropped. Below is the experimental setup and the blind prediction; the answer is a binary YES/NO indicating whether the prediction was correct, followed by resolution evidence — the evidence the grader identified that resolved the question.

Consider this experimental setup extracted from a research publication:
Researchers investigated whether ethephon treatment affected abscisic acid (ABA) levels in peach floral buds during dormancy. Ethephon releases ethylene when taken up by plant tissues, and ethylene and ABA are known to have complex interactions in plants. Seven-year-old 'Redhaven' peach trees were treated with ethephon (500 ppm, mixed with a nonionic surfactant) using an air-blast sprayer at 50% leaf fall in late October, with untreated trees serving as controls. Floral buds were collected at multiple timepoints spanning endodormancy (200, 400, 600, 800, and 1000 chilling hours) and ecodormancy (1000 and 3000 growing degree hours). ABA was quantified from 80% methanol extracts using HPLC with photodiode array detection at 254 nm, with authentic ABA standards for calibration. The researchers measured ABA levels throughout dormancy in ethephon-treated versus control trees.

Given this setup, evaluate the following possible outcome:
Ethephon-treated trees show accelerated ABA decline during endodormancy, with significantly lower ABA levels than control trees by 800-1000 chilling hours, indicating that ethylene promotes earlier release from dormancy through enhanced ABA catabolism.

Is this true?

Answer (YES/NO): NO